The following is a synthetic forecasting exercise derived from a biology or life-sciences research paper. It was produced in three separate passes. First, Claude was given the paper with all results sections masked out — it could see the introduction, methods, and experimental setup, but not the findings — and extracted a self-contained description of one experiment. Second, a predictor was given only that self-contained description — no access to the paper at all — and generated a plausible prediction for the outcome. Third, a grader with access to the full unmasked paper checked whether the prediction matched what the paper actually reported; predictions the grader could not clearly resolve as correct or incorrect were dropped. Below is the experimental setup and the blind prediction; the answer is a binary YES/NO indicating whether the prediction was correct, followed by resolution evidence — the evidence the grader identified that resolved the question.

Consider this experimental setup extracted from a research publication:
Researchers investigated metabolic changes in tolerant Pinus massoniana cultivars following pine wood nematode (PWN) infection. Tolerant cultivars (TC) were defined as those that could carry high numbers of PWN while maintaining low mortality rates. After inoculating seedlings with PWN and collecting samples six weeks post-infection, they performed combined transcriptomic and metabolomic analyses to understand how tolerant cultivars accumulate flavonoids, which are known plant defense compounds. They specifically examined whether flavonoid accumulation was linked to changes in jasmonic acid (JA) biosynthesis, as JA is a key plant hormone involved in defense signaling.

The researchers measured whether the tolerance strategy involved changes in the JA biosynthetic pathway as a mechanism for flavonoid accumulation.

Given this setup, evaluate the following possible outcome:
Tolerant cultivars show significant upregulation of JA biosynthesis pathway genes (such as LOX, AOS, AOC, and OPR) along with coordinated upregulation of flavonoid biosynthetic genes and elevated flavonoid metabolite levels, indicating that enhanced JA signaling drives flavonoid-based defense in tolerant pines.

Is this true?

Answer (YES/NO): NO